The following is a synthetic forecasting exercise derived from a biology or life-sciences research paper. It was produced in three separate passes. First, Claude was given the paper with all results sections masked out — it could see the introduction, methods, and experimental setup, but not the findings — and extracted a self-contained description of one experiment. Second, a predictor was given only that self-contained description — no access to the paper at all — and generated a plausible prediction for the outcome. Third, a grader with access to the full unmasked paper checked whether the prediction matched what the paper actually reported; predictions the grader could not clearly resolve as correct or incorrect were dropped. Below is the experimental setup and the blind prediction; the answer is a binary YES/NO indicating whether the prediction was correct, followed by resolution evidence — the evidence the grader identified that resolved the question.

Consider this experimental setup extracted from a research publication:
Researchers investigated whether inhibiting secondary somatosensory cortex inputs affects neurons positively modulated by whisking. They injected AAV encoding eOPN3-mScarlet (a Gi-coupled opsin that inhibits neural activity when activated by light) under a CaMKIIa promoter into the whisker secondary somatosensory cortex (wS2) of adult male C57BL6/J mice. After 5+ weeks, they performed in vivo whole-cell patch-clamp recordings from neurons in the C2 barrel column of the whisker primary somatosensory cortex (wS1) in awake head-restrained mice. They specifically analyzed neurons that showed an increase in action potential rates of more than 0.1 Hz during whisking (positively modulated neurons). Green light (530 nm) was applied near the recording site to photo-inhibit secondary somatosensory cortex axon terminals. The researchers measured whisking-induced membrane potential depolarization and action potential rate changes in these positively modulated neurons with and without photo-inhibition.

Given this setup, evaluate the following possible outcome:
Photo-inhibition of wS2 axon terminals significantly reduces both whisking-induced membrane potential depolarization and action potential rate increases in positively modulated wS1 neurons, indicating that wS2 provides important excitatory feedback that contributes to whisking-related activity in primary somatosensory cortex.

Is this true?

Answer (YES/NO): YES